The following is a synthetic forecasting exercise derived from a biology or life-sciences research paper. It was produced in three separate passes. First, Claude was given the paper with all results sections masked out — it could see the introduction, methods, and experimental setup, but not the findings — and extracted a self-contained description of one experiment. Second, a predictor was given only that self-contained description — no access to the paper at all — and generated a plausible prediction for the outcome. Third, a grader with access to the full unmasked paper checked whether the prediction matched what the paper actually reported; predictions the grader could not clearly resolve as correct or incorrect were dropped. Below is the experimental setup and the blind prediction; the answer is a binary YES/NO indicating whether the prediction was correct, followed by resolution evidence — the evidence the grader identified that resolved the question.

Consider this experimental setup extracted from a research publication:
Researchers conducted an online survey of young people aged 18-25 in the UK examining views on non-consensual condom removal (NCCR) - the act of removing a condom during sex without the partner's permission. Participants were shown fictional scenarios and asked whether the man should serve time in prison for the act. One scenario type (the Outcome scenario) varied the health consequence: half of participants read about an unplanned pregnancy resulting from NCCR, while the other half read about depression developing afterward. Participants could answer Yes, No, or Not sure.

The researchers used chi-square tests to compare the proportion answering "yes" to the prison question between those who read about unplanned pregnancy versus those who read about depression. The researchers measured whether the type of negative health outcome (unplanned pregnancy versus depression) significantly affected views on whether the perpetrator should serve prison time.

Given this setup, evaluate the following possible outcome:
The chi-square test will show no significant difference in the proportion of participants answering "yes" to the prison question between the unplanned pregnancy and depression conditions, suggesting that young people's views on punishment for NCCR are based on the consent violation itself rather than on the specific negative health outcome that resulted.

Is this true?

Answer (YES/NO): NO